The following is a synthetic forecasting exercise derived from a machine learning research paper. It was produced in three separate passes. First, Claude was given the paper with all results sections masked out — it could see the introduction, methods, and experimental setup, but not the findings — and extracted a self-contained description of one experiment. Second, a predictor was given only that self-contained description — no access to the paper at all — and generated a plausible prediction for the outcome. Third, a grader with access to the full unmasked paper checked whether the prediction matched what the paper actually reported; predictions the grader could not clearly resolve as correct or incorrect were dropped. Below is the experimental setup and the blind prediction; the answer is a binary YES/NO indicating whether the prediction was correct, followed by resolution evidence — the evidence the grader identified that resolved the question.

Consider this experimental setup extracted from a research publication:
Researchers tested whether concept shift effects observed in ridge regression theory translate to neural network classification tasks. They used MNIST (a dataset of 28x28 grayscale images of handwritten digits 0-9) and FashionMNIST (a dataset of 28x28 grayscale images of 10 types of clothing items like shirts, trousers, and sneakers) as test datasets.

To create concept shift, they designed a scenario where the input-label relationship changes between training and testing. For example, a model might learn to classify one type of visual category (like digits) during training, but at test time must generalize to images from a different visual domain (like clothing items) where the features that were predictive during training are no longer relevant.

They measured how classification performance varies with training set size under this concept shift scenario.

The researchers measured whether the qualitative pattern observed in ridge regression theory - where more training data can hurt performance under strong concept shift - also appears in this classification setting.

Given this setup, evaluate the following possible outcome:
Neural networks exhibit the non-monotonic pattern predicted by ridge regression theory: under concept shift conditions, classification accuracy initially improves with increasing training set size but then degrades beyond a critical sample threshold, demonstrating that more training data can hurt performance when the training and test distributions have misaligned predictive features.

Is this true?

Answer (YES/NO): NO